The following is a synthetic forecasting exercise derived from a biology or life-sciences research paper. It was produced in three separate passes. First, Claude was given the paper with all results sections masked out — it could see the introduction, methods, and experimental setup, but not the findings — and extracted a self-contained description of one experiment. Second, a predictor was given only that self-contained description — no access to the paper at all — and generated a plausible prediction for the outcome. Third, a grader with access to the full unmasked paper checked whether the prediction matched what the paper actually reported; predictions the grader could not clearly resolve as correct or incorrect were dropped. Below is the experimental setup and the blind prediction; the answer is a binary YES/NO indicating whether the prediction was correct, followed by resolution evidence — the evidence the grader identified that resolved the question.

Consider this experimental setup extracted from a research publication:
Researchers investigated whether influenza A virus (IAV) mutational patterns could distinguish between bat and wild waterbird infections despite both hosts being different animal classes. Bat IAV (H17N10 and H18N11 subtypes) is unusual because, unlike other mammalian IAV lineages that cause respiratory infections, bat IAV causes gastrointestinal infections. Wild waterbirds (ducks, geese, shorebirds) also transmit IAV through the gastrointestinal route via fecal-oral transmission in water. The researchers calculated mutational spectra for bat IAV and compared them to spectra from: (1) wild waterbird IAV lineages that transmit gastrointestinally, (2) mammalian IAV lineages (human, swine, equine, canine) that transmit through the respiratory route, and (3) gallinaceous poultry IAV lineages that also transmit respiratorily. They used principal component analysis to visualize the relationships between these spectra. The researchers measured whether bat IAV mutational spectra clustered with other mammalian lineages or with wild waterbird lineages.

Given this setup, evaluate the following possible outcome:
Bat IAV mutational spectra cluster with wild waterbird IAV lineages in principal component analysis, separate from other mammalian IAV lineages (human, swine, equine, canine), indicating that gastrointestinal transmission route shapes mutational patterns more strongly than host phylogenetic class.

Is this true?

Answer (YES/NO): YES